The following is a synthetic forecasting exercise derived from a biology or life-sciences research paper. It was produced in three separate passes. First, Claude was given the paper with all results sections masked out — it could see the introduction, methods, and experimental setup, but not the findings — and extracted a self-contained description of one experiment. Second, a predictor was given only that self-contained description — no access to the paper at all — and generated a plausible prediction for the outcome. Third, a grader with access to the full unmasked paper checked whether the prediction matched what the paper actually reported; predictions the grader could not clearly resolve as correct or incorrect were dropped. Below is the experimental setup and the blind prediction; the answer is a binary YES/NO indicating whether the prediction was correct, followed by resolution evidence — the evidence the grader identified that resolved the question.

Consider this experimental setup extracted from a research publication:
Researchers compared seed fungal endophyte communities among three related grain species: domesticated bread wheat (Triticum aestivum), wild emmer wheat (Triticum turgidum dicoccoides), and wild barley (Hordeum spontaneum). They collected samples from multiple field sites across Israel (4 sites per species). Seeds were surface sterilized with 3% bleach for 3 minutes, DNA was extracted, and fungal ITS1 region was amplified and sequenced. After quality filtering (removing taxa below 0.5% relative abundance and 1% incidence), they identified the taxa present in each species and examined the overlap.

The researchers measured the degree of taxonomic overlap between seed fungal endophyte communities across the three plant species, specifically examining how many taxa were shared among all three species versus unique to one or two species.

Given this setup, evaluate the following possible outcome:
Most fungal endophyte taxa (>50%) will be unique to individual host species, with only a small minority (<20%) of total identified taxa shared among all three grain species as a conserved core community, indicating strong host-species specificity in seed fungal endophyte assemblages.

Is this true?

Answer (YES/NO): NO